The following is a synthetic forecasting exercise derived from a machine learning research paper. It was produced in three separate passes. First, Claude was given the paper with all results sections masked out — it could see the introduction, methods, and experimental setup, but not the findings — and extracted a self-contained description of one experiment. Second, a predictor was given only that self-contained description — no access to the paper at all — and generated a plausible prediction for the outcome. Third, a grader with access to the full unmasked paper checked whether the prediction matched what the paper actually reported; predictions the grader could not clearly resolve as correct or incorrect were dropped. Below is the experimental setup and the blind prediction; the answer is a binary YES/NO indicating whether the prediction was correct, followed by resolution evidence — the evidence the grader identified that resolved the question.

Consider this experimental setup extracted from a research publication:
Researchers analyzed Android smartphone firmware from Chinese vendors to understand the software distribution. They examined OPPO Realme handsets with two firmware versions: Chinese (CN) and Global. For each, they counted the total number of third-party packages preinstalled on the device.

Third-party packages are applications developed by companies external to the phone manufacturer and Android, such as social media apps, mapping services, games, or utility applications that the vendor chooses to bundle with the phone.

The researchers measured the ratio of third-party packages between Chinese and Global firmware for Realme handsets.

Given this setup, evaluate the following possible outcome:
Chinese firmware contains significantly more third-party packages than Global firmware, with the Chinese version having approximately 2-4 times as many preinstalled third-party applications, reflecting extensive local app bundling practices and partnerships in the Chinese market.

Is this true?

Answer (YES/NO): YES